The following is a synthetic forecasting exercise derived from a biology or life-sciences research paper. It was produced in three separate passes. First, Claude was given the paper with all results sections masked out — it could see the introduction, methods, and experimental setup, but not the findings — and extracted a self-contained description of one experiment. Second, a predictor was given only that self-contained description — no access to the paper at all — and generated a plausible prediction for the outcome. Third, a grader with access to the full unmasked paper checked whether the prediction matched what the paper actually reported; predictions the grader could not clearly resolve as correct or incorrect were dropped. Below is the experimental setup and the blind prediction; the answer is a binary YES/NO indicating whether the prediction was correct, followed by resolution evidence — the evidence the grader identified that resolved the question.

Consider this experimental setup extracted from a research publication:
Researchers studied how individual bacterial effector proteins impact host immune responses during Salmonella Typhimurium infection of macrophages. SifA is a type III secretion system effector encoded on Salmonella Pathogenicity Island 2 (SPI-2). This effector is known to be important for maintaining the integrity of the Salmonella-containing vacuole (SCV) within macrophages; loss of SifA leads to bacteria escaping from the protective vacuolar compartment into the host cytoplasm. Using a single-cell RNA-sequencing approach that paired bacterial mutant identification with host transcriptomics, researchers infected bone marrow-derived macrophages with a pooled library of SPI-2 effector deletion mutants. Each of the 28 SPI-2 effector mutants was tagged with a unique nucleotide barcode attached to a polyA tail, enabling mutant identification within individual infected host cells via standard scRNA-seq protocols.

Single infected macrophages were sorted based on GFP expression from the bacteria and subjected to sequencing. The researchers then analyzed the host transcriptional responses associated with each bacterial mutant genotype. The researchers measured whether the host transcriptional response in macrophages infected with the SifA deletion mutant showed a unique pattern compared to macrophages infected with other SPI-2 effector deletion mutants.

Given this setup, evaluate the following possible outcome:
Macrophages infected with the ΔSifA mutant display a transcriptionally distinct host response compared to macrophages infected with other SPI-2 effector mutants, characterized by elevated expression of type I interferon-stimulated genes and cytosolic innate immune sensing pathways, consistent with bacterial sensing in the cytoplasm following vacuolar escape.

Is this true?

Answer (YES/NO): NO